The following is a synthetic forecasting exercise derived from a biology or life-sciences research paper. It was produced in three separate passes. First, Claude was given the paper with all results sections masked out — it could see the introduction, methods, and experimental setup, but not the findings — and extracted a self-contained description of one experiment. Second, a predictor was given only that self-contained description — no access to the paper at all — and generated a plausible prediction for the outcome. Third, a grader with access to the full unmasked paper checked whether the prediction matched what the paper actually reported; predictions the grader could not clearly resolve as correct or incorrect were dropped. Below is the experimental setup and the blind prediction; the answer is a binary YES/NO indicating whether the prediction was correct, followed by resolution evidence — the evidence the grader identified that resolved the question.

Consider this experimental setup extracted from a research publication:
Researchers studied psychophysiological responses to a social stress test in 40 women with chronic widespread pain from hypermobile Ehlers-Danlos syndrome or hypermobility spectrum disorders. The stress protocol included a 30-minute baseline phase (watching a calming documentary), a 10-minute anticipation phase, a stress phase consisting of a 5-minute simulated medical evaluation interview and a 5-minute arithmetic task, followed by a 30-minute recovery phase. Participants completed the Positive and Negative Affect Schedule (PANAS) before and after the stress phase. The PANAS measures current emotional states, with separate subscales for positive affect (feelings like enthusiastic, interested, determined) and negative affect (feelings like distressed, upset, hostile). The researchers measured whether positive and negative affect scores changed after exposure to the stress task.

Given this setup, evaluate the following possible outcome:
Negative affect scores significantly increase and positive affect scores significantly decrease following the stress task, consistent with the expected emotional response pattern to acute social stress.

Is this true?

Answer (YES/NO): YES